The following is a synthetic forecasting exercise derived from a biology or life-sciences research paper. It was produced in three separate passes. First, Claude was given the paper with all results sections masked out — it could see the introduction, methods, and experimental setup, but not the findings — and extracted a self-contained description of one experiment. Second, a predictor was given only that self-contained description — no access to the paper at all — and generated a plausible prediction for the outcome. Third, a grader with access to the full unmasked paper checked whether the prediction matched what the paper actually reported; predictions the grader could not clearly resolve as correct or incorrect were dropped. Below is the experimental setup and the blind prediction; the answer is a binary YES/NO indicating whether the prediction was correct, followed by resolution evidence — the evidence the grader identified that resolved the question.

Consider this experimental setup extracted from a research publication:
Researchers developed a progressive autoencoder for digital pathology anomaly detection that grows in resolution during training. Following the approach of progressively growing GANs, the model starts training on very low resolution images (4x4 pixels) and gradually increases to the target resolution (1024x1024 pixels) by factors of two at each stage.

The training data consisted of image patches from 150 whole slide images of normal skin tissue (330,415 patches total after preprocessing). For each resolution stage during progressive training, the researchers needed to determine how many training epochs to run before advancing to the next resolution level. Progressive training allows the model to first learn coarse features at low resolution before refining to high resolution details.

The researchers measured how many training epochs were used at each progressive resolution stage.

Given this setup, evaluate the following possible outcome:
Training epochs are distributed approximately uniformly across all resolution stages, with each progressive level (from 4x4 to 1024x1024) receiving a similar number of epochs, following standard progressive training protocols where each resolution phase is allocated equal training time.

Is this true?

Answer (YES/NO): YES